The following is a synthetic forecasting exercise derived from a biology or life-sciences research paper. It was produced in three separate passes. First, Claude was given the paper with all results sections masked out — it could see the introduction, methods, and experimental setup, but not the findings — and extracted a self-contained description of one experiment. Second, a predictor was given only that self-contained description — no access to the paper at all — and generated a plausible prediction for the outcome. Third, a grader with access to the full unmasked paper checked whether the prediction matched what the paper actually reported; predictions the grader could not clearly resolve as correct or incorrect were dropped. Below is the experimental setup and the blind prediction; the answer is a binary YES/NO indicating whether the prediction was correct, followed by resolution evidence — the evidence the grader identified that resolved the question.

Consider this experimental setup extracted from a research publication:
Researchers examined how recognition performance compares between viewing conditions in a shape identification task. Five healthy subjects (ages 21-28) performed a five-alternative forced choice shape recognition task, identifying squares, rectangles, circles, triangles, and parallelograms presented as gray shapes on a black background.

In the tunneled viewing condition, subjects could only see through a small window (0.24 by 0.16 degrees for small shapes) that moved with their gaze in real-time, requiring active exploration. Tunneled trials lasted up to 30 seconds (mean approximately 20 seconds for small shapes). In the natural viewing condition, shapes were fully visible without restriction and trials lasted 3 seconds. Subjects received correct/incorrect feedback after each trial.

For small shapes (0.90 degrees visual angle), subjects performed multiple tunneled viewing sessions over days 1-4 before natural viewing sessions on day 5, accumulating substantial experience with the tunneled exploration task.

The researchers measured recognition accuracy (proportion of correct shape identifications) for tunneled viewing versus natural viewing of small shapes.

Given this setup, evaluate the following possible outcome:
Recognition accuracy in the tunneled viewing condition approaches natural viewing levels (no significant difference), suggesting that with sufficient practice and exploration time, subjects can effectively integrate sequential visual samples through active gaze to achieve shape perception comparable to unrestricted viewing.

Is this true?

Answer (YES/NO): NO